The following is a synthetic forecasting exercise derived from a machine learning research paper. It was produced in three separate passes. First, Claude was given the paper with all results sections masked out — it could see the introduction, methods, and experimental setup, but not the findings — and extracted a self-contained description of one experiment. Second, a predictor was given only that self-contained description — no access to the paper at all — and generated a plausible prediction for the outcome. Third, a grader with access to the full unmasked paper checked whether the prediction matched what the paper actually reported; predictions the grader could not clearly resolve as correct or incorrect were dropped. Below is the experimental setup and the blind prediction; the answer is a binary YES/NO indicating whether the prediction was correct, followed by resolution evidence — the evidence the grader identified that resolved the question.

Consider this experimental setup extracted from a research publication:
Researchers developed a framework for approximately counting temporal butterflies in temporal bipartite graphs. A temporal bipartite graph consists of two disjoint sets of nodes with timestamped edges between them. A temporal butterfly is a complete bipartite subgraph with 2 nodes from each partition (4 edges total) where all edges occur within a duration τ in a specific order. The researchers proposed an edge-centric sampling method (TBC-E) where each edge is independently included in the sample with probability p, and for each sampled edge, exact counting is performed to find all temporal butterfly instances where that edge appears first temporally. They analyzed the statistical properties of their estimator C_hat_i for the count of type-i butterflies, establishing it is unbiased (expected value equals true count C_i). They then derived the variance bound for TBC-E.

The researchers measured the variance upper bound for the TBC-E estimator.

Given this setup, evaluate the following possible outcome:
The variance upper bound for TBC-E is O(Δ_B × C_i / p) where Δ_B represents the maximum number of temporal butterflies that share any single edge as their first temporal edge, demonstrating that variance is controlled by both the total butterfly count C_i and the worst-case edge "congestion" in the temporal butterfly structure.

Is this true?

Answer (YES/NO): NO